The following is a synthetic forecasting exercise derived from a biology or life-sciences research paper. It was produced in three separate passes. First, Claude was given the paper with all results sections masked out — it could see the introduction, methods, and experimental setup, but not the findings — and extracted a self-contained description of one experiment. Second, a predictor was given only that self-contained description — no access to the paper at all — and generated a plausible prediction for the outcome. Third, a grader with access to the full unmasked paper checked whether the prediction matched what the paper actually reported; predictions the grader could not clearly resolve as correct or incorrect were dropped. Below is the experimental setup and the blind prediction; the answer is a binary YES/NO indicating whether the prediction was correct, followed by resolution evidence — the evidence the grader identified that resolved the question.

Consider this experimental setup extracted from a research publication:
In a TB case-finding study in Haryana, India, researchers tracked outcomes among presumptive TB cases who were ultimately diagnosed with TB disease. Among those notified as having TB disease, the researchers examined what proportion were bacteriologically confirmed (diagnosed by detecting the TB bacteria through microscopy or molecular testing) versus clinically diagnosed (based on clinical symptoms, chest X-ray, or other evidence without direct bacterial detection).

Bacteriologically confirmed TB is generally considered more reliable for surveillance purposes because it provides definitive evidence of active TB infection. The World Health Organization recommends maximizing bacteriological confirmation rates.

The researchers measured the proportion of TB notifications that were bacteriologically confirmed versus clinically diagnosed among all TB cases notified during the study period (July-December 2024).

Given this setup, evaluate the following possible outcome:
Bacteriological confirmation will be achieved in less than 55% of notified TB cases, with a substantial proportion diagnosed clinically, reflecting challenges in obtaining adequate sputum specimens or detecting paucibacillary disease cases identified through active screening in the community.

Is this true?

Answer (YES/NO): NO